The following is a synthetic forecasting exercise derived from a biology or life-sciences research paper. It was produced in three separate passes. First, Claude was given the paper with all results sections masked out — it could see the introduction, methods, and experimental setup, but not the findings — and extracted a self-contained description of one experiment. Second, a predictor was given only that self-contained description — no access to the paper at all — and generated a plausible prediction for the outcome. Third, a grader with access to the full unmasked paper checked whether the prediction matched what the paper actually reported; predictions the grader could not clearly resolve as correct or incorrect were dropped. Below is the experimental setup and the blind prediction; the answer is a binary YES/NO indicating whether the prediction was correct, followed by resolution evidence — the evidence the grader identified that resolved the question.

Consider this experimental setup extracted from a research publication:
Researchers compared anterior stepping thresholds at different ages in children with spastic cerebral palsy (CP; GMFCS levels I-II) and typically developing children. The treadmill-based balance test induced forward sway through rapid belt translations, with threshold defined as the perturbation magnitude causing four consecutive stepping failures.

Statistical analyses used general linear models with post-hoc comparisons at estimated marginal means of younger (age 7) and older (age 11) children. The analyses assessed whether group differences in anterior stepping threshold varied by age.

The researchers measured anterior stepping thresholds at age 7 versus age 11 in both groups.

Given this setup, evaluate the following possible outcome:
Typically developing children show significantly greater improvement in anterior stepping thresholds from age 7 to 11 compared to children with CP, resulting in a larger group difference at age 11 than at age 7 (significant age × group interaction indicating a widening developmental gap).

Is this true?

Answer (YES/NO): YES